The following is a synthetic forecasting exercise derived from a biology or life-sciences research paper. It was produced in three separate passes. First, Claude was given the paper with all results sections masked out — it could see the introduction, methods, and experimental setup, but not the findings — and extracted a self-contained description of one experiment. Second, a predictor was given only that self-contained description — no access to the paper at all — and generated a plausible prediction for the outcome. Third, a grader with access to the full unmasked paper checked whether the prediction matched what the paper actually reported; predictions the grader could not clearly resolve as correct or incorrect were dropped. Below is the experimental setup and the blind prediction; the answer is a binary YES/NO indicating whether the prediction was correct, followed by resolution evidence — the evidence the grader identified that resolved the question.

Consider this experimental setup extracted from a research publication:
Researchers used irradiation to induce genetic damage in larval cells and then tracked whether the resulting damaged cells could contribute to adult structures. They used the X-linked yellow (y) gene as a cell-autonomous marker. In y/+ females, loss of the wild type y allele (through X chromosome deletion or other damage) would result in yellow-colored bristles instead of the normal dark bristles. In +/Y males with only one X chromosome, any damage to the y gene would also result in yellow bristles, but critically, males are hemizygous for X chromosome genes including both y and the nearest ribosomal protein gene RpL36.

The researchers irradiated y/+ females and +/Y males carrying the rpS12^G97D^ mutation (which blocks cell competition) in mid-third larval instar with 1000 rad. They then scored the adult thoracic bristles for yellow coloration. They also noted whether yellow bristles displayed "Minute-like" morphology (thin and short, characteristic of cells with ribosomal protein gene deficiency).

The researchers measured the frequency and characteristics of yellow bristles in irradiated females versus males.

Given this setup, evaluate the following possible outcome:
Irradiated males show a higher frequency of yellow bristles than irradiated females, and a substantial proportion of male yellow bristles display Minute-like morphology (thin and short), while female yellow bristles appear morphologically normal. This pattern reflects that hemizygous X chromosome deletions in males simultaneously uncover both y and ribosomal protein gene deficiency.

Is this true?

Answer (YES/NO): NO